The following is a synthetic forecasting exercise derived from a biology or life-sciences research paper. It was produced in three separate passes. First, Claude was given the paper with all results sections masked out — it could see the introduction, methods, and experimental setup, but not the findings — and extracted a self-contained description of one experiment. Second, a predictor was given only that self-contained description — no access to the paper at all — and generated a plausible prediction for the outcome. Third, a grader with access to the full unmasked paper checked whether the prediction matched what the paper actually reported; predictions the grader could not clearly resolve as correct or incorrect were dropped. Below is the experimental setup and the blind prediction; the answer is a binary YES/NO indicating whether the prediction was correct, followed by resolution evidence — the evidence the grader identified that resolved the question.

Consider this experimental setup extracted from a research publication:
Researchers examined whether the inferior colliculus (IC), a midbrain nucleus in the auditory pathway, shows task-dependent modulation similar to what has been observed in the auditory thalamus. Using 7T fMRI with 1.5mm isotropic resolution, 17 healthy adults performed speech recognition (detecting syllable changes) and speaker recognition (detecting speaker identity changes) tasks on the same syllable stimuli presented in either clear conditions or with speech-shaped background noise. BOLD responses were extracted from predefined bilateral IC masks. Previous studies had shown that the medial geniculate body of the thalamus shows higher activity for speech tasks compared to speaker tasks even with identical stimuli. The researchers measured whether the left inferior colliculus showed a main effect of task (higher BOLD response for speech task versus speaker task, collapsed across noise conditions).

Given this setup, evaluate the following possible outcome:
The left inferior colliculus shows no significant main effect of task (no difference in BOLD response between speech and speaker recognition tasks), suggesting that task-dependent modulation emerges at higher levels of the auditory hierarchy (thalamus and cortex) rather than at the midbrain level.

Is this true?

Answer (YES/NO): YES